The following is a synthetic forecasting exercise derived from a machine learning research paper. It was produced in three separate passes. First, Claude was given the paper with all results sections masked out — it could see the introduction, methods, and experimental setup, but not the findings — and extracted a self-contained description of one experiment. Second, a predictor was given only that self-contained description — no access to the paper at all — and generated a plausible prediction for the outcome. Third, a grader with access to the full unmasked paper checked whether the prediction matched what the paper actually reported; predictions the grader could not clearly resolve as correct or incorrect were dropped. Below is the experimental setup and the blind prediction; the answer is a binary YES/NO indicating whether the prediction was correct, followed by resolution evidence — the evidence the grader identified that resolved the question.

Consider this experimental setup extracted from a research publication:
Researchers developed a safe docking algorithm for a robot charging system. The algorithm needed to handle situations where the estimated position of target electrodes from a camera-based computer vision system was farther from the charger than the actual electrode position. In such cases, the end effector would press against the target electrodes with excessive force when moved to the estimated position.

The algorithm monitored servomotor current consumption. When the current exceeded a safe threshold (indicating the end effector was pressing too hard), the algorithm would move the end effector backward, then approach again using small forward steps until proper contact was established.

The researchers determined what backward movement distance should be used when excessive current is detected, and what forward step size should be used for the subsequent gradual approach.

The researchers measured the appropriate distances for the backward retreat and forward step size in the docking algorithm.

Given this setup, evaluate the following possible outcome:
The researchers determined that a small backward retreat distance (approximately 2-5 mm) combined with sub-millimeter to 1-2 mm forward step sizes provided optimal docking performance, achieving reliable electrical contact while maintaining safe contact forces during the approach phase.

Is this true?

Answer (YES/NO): NO